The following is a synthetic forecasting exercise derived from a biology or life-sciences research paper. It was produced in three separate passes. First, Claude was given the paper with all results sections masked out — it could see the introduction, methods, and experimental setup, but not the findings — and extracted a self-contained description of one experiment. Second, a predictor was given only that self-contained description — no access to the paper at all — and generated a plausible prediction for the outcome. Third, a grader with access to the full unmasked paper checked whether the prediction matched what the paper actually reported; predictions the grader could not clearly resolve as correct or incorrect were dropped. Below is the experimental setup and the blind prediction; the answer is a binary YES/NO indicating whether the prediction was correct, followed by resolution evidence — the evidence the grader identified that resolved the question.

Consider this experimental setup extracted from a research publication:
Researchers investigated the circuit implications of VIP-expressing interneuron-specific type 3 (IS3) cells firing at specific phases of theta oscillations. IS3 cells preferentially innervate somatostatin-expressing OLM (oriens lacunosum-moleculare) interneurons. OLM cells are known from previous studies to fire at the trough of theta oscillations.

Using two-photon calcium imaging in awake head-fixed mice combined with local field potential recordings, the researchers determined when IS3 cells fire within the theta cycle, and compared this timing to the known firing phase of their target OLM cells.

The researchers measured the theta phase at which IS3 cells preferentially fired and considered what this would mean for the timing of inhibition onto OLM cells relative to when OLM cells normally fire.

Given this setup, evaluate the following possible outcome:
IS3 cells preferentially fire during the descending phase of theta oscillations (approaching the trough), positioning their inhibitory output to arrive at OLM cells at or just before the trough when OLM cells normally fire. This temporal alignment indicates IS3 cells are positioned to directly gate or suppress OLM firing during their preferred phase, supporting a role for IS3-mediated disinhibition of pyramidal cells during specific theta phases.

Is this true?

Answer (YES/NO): NO